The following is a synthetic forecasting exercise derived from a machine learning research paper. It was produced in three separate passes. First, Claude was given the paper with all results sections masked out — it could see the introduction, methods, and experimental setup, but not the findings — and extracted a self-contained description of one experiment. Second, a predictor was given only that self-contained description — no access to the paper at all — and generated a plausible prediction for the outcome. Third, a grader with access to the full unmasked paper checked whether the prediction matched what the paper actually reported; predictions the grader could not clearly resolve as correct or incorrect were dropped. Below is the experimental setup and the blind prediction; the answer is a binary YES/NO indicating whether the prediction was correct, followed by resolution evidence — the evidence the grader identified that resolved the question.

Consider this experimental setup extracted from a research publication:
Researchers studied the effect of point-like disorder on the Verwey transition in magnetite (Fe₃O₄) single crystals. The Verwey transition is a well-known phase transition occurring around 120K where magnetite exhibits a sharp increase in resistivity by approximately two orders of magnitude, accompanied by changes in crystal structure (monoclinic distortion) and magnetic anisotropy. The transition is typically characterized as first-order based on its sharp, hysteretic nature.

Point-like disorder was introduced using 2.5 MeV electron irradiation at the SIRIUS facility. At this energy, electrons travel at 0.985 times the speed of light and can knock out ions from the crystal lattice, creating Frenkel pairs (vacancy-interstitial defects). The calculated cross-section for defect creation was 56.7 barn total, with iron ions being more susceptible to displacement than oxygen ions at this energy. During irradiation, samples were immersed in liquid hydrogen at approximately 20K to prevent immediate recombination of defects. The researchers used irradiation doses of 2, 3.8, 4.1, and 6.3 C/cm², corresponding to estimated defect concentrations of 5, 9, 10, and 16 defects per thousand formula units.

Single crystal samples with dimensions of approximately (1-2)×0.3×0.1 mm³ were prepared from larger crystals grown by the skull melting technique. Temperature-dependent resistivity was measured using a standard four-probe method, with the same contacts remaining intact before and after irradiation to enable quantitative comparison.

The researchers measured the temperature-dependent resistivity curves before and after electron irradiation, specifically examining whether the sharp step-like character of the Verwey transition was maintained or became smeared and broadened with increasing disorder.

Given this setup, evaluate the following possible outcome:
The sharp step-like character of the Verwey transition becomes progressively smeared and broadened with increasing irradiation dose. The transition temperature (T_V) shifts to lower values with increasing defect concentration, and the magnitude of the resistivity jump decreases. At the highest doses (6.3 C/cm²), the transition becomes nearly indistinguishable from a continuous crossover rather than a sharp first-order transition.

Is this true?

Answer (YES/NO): NO